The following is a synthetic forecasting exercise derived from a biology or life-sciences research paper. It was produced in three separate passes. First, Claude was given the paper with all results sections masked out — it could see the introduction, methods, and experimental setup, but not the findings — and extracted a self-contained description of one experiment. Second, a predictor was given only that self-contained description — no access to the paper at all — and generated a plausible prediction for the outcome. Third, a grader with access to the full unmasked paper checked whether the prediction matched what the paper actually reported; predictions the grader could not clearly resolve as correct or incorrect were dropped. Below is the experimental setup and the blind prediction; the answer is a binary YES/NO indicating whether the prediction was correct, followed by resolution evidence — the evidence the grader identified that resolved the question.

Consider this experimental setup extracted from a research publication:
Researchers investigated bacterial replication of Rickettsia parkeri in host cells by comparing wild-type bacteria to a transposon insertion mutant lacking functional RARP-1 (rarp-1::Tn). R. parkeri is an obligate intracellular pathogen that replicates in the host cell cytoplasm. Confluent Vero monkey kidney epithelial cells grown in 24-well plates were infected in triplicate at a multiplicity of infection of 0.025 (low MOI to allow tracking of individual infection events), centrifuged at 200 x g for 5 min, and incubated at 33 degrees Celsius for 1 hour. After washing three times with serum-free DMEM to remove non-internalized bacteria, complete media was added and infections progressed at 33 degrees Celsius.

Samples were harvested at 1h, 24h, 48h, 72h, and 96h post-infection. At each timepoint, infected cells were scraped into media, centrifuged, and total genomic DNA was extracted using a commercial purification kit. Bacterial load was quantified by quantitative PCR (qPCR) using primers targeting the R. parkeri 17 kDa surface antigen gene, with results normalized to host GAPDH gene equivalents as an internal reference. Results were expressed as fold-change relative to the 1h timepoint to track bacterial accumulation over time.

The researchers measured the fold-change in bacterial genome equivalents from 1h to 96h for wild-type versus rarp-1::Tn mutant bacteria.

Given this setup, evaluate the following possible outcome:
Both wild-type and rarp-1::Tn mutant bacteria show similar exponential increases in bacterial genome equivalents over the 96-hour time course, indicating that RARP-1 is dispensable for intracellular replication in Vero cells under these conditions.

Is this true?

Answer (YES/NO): NO